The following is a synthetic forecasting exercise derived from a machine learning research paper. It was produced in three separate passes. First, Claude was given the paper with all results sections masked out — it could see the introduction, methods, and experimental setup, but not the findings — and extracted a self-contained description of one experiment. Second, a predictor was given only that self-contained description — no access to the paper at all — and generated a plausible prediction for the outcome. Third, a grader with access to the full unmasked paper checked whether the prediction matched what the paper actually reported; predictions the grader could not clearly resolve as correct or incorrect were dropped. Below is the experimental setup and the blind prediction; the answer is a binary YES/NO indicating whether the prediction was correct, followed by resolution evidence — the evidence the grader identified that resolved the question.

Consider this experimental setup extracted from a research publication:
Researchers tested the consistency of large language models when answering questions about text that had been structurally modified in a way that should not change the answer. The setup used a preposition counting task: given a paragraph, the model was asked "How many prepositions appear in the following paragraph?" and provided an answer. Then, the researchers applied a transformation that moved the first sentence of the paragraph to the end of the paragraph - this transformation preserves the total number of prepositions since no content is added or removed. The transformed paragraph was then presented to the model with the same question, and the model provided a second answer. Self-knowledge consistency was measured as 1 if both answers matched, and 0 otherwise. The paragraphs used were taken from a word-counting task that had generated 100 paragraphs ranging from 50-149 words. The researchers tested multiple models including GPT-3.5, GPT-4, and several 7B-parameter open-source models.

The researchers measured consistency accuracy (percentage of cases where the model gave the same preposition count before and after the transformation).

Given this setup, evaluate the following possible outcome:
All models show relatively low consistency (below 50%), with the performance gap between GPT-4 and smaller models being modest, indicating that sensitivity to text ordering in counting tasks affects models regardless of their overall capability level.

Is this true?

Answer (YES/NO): NO